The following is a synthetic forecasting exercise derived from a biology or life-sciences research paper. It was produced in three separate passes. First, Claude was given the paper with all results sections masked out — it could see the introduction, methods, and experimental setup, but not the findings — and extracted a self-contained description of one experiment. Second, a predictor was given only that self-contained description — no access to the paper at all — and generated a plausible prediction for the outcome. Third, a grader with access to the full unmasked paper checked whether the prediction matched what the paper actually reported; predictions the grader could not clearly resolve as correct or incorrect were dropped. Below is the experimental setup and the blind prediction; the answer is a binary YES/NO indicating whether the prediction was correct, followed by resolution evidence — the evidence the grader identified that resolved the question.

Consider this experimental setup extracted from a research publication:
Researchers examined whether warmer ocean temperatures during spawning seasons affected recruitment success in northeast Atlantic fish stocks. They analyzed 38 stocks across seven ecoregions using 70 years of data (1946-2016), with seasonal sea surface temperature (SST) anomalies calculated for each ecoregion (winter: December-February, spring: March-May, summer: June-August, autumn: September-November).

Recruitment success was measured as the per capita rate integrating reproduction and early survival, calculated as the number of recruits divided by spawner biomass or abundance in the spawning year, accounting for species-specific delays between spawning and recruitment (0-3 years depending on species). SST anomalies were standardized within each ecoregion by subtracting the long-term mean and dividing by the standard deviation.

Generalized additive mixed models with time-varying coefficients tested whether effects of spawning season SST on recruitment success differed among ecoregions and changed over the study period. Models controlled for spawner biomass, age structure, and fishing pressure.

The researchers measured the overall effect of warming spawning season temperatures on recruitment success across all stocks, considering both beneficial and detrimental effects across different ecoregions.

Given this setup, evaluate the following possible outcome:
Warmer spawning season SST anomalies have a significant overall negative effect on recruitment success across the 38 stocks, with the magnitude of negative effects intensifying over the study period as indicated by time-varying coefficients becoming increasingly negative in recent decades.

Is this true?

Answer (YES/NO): NO